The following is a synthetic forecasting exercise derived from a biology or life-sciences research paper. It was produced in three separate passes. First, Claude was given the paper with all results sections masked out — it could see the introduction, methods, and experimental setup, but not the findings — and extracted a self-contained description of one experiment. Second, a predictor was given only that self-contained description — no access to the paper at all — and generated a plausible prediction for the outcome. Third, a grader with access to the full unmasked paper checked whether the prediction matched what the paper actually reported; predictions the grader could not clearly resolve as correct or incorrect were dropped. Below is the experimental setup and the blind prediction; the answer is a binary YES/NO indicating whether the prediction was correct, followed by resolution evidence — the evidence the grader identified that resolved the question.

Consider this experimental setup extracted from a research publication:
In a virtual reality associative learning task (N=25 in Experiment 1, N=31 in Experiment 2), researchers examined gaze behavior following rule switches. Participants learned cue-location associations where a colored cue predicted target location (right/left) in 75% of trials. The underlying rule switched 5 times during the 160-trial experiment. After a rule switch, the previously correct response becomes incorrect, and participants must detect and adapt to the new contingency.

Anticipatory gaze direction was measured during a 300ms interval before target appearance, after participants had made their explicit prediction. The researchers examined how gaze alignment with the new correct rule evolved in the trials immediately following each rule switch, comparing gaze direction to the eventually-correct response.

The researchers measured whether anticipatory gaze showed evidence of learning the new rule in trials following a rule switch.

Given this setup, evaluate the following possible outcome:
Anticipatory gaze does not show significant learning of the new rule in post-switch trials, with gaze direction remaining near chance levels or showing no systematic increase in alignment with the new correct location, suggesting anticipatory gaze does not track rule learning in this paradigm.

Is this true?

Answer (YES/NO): NO